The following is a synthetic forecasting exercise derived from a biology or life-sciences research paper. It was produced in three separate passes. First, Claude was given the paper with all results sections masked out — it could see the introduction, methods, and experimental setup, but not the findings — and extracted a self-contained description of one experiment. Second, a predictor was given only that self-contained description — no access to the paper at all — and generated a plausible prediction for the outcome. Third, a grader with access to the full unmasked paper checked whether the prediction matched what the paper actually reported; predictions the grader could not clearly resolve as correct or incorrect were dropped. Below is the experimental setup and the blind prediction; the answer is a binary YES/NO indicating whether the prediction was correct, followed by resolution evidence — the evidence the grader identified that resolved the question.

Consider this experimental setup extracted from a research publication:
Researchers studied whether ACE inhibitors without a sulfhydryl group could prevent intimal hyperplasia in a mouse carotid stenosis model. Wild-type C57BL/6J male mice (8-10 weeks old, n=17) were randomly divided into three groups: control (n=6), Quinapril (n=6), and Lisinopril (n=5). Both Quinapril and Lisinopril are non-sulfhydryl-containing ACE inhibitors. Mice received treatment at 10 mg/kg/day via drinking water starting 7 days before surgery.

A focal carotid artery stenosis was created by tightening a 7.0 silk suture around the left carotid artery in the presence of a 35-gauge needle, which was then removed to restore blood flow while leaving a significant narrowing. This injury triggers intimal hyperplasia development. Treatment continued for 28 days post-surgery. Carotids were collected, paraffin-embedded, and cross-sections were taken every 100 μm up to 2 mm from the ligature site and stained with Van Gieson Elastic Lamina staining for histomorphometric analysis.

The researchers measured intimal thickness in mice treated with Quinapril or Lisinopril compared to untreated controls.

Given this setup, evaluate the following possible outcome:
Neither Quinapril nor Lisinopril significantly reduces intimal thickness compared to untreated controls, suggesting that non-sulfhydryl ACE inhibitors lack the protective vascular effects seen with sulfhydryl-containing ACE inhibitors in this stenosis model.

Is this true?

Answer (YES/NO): YES